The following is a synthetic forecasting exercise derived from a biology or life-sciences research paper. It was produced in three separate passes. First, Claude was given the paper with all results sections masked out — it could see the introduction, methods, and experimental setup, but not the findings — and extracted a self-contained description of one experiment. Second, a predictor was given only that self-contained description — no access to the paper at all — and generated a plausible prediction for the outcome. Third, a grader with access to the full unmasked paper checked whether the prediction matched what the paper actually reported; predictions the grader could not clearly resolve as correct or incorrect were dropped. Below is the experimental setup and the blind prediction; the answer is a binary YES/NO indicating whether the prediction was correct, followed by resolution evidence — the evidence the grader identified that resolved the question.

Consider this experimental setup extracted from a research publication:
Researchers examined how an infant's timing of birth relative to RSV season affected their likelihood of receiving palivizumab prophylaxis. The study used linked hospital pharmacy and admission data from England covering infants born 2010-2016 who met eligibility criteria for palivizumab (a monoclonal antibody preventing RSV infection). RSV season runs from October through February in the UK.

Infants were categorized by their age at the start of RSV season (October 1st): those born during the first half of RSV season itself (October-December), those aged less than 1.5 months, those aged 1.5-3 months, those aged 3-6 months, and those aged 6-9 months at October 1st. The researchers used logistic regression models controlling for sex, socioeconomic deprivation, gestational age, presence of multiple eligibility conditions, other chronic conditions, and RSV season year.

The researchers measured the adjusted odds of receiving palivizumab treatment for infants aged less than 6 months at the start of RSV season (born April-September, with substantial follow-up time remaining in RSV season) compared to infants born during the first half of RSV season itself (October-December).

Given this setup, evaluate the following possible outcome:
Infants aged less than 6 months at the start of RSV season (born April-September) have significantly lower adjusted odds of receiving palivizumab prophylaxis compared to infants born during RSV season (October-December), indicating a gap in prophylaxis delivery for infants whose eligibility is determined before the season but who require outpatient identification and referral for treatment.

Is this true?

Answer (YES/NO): NO